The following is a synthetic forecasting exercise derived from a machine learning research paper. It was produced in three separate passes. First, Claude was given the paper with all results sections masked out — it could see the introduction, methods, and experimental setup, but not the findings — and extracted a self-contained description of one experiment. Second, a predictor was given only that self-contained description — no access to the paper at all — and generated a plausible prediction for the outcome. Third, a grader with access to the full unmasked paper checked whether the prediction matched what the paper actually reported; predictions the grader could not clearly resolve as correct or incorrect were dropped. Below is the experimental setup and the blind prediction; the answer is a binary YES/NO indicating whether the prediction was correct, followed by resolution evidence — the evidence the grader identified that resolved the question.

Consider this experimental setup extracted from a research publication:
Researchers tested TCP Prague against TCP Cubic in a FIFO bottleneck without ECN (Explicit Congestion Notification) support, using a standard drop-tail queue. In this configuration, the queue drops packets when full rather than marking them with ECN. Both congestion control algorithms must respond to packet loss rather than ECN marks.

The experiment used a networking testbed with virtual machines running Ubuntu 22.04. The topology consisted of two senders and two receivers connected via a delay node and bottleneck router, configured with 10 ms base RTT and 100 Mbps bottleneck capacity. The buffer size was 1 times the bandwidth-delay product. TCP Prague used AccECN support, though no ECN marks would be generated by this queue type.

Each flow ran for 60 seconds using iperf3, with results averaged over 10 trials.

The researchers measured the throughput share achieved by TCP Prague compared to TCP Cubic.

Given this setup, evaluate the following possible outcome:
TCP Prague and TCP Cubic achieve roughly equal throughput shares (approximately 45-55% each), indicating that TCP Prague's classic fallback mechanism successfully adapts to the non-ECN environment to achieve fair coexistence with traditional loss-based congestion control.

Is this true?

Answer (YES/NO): YES